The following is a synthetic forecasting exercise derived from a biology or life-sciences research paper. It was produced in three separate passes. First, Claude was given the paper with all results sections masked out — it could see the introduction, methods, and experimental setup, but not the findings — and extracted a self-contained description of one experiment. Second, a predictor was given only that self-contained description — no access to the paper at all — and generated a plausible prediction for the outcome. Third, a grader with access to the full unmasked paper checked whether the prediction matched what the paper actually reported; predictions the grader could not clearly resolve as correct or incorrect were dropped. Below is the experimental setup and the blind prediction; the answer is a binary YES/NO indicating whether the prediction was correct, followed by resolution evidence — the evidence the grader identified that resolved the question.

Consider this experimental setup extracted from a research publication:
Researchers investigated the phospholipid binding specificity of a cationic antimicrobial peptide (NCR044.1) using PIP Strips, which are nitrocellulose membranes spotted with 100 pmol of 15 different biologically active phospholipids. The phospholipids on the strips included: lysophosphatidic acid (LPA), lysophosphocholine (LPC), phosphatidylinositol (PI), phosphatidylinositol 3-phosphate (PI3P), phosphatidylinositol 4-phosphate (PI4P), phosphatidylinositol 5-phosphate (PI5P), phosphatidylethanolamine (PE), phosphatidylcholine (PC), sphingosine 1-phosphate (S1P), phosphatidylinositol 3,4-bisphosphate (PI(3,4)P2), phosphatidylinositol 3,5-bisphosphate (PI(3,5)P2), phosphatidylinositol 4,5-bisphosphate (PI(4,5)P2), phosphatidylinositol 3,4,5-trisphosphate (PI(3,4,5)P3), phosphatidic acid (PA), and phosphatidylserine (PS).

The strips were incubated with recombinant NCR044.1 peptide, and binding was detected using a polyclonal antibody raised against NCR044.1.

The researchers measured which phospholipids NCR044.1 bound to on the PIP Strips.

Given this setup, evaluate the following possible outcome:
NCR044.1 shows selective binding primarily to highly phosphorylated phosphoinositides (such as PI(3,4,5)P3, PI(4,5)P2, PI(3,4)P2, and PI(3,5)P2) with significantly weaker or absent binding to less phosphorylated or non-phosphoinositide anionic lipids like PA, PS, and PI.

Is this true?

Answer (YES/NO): NO